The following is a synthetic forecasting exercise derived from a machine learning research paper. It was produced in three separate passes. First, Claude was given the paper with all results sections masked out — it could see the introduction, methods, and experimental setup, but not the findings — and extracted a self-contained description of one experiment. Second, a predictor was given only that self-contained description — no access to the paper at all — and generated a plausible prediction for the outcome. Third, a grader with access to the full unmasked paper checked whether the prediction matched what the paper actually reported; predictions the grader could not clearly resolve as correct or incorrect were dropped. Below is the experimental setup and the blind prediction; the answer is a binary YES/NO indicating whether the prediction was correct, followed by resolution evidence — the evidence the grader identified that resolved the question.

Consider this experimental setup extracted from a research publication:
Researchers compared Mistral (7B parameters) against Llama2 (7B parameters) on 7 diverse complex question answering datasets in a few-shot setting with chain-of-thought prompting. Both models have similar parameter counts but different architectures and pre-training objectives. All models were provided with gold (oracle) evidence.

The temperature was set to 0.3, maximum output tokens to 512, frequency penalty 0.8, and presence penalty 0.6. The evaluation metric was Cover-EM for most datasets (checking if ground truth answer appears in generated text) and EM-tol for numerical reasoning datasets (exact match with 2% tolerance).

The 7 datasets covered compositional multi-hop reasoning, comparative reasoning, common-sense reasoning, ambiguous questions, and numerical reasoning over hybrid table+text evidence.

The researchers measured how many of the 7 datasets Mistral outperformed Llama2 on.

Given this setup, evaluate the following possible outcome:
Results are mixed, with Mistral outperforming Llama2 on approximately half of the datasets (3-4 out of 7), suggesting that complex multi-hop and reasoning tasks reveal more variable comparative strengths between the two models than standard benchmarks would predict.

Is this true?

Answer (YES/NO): NO